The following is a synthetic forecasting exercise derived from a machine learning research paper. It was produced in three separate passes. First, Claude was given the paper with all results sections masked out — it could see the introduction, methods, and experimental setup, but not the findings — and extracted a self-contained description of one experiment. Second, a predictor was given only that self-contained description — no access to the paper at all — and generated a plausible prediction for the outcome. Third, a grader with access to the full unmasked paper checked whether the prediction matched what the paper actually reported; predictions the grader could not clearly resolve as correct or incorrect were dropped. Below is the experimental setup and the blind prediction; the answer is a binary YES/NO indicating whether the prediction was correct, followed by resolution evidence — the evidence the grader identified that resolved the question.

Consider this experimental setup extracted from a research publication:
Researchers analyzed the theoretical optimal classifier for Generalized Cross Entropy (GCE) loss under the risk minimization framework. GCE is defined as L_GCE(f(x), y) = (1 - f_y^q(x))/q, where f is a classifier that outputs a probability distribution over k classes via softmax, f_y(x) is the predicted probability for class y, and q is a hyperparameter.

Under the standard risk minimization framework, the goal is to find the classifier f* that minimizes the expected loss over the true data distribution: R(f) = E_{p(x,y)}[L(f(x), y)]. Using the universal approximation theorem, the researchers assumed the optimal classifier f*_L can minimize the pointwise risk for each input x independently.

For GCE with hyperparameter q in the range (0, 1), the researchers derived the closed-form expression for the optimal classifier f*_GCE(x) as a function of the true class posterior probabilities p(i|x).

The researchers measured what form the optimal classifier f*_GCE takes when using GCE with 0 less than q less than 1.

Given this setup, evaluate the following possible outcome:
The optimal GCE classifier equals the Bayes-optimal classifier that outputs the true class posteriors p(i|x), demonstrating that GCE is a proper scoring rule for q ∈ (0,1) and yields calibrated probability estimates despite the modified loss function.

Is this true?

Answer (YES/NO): NO